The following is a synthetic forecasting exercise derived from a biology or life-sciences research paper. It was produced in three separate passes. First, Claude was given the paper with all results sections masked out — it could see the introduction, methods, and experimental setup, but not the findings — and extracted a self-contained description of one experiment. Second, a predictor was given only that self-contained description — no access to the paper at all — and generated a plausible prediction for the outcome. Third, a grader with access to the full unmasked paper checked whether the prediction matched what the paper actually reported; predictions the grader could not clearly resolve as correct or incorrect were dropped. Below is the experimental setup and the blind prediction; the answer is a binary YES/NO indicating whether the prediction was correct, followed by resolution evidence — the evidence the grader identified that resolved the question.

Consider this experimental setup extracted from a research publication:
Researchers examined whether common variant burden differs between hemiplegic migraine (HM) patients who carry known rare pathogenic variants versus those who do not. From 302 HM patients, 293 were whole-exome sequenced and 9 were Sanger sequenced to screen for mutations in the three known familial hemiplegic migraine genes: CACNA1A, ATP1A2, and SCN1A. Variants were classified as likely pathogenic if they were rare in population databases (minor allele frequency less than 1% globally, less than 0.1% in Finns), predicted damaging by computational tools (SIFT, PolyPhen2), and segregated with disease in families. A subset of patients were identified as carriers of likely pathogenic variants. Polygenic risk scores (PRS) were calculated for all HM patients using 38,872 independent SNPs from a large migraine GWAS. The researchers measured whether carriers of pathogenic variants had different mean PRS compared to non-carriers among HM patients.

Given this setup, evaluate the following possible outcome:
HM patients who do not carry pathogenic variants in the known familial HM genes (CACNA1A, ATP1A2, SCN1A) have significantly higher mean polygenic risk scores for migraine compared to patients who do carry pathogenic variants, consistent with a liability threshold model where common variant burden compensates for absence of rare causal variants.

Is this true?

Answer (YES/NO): NO